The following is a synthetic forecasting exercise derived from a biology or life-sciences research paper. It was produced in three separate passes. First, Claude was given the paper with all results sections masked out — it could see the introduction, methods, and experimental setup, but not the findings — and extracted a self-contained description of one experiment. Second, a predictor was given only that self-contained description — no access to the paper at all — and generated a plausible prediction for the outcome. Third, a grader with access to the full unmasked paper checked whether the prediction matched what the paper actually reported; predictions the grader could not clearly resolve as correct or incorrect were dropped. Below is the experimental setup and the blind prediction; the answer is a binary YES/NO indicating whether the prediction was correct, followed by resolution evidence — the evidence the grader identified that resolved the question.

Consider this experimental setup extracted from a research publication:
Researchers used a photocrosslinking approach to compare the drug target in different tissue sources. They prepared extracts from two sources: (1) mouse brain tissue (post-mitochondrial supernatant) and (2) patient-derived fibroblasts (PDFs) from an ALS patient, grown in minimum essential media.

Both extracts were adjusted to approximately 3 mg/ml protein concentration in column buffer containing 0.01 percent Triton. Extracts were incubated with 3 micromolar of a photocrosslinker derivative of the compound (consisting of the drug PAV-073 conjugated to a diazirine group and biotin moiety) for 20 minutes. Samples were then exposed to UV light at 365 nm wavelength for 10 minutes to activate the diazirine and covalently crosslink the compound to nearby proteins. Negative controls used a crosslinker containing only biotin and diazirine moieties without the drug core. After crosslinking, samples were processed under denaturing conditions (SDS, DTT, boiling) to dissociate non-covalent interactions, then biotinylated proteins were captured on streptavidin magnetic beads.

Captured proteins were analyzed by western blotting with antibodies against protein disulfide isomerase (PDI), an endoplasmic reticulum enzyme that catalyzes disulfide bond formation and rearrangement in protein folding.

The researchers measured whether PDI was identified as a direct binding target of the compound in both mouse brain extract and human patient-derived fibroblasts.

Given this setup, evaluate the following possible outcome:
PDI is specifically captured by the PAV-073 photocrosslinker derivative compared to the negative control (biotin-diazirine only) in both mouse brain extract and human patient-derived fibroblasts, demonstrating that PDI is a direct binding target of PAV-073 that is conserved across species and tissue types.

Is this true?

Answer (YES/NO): YES